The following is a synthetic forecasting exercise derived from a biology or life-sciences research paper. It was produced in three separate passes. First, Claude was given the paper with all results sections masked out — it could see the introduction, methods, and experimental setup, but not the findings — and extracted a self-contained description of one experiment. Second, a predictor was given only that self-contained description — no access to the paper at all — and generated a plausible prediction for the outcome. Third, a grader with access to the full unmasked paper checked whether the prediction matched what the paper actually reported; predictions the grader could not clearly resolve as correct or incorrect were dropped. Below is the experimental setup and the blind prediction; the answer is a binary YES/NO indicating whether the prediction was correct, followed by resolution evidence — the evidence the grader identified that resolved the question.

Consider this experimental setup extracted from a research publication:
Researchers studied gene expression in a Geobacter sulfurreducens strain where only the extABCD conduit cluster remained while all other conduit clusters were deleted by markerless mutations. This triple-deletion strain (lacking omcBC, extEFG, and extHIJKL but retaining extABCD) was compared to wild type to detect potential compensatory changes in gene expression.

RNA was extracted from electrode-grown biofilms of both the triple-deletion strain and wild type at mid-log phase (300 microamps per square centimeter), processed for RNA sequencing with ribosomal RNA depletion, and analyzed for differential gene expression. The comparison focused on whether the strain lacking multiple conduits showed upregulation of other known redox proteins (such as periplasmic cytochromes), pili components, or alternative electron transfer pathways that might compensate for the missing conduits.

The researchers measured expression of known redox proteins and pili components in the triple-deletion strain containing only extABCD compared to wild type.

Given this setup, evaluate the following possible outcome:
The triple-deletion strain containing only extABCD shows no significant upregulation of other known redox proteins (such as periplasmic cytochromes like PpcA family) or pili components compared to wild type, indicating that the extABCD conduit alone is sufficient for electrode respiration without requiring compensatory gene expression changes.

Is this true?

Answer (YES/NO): YES